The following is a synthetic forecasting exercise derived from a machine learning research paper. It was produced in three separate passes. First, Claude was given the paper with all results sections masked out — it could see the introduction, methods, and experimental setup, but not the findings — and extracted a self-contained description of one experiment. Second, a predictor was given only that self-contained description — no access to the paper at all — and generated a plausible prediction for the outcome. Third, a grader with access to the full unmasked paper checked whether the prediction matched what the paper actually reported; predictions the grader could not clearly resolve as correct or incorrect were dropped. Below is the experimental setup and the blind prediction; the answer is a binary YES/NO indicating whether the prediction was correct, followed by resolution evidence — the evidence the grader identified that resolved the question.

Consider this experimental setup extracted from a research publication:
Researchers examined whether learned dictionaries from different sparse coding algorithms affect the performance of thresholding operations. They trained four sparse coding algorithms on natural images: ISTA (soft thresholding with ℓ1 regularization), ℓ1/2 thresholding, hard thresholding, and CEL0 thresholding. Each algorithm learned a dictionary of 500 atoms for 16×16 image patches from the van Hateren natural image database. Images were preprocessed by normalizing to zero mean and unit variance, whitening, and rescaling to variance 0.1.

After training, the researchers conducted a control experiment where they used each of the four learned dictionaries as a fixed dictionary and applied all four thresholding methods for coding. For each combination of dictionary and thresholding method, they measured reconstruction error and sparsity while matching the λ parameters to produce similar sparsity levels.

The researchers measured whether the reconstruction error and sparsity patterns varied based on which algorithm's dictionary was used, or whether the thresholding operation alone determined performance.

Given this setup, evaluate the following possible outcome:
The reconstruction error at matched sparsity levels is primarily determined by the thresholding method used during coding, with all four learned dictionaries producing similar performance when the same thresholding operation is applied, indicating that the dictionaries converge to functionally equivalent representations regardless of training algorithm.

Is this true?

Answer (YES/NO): YES